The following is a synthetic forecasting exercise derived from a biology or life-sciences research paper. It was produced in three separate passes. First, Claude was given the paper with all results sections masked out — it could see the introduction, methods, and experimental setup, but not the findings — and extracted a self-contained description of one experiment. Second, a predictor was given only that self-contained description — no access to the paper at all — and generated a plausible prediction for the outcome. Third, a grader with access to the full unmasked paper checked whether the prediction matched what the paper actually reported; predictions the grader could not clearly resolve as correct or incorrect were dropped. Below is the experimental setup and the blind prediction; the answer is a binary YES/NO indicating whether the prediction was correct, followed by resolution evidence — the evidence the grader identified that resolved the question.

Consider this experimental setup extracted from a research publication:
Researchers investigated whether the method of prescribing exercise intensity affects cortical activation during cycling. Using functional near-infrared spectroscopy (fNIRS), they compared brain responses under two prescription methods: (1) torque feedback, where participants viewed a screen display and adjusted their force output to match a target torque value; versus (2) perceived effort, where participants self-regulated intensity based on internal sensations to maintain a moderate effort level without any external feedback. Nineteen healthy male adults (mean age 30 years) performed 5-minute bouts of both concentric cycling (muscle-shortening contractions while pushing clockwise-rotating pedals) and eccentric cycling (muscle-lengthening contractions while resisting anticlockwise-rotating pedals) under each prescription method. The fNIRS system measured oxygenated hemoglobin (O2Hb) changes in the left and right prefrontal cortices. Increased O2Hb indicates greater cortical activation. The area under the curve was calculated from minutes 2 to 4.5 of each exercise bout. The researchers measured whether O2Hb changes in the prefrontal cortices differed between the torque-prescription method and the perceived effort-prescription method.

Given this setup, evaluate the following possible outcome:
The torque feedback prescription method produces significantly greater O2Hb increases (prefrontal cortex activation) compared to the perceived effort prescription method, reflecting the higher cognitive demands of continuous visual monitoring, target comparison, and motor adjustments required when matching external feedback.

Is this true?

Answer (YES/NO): NO